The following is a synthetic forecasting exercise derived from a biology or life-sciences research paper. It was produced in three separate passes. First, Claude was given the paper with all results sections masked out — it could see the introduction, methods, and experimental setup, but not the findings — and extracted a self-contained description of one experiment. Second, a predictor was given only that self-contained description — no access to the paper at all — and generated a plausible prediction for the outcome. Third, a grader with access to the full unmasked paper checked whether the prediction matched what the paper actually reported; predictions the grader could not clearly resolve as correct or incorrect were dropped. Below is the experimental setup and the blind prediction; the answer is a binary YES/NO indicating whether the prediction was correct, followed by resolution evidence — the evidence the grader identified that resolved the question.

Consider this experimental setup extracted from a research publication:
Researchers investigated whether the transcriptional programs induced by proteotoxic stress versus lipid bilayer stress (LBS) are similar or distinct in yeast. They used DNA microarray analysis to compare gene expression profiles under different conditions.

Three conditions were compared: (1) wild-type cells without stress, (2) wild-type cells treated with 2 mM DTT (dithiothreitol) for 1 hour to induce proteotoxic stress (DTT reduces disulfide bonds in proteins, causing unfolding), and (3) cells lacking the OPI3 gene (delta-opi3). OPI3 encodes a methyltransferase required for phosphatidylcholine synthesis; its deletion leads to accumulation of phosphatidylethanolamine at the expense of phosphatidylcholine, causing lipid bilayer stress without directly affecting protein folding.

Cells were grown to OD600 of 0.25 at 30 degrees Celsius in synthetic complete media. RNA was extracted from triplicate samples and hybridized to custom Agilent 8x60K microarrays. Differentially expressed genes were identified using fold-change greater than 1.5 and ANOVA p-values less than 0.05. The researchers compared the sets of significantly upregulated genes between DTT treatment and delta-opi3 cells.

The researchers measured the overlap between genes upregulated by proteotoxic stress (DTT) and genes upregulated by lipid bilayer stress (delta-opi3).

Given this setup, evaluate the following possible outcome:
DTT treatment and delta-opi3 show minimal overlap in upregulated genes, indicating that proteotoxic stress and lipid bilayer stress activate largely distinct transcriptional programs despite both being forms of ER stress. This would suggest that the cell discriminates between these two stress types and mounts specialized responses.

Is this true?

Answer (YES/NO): NO